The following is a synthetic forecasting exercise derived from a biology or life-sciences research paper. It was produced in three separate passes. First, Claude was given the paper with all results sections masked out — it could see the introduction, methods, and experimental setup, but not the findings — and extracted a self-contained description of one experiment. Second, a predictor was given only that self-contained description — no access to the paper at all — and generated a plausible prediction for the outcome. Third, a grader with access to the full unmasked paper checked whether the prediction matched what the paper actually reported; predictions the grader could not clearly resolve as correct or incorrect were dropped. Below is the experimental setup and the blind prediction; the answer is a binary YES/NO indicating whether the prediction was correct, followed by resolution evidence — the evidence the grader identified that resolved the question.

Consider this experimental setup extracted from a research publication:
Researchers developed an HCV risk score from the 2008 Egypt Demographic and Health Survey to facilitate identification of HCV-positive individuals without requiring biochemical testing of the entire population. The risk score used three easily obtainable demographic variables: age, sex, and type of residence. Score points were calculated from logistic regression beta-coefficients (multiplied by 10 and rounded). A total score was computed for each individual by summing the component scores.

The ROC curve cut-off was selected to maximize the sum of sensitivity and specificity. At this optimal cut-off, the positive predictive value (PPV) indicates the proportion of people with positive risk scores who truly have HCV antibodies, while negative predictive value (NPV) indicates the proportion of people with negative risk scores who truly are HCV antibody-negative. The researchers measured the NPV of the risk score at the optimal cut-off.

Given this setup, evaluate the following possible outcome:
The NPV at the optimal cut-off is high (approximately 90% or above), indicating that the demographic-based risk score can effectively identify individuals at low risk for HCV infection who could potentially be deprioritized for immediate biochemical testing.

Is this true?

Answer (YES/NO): YES